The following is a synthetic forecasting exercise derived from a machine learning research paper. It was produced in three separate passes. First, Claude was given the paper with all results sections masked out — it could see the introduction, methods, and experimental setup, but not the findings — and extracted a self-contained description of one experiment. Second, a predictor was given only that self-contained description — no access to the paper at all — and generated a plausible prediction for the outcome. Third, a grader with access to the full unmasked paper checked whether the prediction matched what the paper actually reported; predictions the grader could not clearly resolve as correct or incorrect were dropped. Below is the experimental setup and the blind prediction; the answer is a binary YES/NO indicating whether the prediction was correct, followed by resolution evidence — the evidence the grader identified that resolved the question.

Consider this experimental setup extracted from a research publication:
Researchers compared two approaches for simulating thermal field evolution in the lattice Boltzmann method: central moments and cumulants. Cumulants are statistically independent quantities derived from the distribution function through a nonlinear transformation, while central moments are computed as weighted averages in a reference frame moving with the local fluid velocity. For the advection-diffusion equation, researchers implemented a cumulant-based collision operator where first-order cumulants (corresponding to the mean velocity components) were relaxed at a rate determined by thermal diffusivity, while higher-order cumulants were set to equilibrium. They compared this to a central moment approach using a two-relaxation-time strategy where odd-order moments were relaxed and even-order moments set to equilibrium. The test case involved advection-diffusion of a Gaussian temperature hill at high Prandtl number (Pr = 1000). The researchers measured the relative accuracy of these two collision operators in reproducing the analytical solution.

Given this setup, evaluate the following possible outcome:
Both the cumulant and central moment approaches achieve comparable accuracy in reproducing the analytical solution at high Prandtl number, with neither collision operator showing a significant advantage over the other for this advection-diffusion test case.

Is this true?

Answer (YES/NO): NO